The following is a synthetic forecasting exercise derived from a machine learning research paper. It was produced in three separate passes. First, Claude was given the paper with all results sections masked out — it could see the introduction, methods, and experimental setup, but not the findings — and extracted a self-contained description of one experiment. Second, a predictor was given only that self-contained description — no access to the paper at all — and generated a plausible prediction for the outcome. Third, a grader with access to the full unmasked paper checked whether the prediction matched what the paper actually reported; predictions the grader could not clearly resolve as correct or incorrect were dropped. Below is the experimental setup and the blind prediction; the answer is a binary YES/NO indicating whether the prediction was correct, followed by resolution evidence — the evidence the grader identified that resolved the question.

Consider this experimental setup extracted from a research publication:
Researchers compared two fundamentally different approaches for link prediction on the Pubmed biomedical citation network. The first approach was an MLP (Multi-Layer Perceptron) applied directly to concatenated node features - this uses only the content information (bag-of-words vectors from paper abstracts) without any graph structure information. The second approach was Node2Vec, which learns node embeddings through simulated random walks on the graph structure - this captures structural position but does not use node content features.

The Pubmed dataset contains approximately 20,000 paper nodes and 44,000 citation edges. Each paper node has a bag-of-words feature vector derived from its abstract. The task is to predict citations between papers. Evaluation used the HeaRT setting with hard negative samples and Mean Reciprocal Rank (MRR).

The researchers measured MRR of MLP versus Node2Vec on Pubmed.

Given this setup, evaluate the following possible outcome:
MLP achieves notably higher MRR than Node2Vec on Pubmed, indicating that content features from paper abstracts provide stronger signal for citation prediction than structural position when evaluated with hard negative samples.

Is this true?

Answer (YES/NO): YES